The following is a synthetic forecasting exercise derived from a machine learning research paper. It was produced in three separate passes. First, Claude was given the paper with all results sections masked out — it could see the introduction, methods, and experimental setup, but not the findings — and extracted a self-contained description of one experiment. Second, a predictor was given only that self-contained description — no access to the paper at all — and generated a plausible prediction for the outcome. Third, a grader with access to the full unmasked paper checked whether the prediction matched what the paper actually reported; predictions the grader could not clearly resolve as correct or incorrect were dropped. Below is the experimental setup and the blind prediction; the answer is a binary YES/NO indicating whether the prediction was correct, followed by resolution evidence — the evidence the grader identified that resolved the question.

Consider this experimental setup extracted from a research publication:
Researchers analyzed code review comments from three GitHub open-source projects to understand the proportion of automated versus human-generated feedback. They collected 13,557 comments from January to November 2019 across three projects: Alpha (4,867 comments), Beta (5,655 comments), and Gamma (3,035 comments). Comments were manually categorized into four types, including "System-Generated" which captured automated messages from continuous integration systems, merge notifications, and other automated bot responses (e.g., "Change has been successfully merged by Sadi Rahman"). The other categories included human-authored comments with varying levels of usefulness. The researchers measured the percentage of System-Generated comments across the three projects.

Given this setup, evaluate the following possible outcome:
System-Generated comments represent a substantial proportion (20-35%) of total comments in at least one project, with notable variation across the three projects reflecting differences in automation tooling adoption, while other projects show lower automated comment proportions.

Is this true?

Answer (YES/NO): NO